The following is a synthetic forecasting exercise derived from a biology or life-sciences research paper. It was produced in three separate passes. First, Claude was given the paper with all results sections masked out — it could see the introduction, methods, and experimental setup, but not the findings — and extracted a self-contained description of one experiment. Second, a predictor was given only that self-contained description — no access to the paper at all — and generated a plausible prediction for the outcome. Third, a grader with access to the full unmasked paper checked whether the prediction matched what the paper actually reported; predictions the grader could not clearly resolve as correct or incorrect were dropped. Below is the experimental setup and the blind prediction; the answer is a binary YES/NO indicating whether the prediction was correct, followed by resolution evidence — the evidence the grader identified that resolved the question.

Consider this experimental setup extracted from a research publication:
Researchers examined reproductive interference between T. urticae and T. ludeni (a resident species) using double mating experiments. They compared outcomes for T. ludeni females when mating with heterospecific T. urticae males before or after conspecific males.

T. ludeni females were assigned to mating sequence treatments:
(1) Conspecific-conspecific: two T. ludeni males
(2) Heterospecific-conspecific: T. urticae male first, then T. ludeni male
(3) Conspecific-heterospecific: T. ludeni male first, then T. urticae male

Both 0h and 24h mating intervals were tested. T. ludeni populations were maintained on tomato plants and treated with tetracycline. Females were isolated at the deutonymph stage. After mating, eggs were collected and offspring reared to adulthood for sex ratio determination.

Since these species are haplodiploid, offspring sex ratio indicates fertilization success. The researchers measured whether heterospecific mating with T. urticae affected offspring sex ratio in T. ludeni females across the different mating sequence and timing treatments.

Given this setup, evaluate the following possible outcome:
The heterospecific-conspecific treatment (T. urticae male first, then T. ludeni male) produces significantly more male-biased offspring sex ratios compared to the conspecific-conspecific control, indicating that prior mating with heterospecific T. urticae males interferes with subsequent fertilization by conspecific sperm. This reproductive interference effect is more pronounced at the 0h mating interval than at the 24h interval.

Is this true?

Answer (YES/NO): NO